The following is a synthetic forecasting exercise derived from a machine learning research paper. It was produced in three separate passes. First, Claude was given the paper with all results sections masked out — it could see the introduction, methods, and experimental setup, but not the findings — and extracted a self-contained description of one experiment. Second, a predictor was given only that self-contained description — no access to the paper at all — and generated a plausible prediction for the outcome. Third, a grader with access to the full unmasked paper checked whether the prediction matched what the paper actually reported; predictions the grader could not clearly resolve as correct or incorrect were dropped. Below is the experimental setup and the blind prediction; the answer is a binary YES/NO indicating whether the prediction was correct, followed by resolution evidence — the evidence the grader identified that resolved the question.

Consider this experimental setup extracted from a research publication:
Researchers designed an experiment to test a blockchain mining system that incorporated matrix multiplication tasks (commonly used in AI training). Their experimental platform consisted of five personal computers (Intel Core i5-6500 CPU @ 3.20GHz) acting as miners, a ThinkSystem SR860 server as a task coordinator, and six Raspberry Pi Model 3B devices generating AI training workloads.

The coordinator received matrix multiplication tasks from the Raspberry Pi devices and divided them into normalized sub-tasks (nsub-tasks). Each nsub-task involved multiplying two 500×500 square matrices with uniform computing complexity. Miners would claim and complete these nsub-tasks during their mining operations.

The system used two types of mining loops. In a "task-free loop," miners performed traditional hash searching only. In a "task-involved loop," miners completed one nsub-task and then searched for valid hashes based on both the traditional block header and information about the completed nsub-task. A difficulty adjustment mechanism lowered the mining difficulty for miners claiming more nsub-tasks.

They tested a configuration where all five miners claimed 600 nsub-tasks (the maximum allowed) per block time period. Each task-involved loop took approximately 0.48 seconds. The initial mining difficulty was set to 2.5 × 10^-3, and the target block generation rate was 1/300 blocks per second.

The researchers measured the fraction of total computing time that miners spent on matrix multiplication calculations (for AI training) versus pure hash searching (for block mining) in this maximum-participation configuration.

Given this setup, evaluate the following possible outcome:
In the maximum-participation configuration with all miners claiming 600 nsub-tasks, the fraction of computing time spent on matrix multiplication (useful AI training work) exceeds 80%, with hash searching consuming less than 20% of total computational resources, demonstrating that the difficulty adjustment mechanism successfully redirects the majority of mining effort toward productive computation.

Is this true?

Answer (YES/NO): NO